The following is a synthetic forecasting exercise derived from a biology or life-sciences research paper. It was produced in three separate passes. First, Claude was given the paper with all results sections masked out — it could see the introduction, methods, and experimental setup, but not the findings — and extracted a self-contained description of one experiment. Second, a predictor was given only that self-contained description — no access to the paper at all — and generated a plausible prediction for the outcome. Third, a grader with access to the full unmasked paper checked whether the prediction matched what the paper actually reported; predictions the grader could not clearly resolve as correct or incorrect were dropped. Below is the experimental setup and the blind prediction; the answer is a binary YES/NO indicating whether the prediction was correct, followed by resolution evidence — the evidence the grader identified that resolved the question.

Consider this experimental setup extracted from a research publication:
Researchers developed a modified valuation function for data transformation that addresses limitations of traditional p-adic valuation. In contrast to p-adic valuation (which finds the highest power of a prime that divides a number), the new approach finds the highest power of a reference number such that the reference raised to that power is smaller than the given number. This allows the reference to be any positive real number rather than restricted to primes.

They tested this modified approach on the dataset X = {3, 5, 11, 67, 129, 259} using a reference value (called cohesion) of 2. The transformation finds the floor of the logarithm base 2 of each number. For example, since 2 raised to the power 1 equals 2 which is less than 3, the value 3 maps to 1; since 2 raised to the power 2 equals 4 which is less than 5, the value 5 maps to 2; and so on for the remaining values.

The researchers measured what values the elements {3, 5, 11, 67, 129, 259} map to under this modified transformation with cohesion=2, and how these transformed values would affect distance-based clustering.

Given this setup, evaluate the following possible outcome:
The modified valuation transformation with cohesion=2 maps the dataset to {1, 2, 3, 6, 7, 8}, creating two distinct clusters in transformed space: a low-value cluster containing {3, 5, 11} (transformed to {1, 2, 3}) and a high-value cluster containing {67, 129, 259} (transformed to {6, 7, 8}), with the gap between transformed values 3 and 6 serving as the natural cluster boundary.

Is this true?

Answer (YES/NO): YES